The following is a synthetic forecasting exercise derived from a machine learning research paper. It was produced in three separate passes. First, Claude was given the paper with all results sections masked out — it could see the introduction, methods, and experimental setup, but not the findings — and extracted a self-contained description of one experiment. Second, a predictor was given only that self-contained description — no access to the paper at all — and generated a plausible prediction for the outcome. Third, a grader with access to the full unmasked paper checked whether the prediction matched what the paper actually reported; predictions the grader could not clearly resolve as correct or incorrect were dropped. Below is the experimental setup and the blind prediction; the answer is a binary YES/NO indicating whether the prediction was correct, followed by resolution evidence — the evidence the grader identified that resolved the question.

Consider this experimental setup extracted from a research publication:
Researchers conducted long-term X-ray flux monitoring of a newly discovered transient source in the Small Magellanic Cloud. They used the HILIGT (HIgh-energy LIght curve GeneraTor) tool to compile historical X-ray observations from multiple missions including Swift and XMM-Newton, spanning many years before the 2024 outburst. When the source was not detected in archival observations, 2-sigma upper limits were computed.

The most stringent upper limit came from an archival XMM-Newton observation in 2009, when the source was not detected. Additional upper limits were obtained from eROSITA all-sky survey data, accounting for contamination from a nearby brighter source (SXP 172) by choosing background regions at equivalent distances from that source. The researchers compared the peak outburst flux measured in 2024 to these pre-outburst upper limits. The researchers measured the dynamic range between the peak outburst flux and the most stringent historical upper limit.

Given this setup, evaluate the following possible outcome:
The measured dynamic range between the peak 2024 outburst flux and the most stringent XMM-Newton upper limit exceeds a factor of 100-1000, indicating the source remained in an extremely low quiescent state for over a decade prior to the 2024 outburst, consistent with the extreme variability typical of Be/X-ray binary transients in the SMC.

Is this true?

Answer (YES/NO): NO